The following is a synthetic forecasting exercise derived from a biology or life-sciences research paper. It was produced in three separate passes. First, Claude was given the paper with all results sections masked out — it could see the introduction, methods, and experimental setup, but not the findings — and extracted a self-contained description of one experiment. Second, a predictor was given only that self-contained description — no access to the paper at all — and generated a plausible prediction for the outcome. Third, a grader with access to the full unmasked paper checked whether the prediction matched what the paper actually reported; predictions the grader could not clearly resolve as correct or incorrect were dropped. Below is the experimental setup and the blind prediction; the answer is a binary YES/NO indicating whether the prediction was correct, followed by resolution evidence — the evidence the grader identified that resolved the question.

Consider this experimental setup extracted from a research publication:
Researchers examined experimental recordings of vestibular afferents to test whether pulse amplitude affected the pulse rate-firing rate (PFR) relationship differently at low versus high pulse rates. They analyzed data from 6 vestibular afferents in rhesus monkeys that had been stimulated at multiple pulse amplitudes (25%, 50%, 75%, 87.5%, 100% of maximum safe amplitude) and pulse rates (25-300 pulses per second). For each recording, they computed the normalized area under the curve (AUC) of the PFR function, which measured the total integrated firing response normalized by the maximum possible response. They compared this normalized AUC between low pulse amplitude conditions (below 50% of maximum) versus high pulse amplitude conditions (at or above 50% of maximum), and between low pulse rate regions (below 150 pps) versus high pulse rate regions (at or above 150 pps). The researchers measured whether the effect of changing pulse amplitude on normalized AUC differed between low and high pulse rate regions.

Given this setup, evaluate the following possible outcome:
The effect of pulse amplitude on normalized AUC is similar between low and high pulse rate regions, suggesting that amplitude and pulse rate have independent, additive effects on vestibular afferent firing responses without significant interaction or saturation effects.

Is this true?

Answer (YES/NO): NO